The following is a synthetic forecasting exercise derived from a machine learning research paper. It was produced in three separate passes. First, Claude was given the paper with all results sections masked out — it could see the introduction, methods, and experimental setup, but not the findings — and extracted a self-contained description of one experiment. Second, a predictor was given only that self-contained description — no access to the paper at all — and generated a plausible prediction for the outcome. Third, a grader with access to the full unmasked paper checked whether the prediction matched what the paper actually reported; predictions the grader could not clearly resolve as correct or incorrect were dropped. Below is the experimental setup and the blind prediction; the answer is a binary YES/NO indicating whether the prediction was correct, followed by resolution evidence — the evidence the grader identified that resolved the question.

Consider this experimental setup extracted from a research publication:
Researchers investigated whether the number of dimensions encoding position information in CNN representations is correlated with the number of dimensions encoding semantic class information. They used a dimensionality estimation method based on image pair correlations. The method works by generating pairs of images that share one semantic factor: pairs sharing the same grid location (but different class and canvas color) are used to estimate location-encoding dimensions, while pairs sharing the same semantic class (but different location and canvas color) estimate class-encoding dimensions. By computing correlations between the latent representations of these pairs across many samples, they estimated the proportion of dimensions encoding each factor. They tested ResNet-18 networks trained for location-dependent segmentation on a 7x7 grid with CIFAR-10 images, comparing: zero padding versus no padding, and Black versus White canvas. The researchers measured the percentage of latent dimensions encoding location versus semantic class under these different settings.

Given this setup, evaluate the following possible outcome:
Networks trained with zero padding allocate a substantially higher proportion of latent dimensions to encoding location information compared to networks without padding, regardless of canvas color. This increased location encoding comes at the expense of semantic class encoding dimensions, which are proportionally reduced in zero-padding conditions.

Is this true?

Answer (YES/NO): NO